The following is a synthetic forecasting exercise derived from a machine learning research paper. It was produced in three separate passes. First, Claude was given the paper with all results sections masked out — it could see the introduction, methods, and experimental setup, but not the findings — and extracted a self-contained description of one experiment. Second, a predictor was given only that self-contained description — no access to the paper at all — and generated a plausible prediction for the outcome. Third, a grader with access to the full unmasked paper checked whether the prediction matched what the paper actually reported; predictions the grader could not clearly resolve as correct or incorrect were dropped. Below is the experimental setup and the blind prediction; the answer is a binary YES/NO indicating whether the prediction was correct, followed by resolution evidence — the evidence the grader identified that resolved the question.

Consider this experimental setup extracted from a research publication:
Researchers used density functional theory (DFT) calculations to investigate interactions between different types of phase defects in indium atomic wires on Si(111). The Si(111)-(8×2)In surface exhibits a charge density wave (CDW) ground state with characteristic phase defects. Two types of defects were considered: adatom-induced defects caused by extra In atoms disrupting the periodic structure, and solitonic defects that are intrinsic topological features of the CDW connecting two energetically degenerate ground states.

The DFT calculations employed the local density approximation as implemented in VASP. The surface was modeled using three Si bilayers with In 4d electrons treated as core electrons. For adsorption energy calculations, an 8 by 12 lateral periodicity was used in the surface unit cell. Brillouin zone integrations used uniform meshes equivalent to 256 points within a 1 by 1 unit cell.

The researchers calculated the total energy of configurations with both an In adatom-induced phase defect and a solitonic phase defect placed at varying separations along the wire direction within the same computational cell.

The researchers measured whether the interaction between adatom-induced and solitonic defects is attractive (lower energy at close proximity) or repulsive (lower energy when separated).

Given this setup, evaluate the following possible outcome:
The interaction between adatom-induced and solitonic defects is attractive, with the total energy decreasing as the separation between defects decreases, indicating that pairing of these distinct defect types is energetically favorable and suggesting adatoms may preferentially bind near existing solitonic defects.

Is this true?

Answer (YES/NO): YES